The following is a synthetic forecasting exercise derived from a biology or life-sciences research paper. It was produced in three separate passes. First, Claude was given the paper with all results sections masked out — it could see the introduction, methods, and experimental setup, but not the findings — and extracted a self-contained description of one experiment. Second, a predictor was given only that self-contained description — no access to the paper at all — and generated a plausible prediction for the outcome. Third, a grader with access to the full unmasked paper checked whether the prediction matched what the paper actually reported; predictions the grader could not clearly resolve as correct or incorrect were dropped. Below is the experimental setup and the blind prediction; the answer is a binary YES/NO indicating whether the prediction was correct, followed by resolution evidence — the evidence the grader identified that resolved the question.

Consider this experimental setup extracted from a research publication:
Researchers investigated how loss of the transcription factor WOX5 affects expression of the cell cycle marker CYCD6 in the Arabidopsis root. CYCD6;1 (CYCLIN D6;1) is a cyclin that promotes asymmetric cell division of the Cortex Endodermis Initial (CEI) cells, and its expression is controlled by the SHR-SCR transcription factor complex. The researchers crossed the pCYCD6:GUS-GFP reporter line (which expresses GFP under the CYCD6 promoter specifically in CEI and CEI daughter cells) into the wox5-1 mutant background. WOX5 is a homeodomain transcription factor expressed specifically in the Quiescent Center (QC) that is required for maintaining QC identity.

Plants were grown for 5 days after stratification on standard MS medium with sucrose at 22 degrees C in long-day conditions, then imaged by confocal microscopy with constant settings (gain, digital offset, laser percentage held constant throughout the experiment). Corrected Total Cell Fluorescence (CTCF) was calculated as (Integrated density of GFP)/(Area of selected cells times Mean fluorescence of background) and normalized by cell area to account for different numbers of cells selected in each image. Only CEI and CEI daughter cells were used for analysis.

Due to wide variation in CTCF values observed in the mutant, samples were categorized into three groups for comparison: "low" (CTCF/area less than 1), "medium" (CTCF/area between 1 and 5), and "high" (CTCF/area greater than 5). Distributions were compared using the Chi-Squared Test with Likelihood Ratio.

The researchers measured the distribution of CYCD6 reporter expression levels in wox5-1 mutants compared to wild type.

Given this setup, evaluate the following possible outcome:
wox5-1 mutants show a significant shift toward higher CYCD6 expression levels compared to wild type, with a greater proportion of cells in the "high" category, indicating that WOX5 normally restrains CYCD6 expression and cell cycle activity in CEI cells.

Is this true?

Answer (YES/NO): YES